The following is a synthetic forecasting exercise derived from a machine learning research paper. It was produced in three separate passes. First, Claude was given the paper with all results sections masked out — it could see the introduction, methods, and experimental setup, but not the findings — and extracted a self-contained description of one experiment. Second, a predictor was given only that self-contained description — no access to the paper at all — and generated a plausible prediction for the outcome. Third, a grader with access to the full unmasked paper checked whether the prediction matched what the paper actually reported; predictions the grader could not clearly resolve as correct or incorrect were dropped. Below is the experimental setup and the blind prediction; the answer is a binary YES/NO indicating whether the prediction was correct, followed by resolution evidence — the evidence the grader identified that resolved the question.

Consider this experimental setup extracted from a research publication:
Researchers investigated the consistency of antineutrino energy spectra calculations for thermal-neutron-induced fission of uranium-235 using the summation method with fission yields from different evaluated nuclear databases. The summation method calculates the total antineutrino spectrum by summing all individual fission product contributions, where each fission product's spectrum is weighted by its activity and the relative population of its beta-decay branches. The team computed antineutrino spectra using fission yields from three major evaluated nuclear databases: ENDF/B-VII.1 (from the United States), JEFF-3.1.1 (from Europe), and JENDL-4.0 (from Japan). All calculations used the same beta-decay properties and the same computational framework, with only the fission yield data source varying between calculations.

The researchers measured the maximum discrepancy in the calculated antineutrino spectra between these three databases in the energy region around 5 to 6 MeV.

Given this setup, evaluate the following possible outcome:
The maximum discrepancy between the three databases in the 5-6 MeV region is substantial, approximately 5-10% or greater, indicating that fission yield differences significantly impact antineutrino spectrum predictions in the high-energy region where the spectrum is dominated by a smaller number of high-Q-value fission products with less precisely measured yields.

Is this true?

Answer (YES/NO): NO